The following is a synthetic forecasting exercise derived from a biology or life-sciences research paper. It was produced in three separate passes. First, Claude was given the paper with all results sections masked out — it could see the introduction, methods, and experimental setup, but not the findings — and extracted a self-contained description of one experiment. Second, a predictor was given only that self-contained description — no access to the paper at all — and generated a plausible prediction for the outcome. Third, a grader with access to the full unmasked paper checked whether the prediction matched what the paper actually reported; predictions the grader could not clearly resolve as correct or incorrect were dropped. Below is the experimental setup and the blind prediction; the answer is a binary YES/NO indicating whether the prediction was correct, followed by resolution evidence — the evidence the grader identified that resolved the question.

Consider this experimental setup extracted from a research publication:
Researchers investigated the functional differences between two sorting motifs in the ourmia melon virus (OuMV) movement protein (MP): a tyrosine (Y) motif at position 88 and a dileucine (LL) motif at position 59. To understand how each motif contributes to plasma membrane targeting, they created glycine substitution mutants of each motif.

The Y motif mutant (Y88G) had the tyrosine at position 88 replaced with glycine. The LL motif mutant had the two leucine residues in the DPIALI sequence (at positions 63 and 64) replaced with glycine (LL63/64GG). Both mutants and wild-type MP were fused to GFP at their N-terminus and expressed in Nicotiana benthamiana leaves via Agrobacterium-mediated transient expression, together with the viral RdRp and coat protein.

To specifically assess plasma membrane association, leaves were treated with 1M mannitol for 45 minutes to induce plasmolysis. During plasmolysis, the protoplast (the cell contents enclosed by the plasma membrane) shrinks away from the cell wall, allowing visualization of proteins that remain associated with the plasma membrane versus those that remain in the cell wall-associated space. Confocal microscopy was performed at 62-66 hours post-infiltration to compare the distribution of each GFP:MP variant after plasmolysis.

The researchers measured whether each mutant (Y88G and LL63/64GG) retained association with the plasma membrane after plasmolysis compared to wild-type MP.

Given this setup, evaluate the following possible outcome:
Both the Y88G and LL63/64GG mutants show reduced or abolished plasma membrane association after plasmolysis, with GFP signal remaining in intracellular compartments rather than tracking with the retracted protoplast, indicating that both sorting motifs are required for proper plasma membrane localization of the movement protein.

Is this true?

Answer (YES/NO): NO